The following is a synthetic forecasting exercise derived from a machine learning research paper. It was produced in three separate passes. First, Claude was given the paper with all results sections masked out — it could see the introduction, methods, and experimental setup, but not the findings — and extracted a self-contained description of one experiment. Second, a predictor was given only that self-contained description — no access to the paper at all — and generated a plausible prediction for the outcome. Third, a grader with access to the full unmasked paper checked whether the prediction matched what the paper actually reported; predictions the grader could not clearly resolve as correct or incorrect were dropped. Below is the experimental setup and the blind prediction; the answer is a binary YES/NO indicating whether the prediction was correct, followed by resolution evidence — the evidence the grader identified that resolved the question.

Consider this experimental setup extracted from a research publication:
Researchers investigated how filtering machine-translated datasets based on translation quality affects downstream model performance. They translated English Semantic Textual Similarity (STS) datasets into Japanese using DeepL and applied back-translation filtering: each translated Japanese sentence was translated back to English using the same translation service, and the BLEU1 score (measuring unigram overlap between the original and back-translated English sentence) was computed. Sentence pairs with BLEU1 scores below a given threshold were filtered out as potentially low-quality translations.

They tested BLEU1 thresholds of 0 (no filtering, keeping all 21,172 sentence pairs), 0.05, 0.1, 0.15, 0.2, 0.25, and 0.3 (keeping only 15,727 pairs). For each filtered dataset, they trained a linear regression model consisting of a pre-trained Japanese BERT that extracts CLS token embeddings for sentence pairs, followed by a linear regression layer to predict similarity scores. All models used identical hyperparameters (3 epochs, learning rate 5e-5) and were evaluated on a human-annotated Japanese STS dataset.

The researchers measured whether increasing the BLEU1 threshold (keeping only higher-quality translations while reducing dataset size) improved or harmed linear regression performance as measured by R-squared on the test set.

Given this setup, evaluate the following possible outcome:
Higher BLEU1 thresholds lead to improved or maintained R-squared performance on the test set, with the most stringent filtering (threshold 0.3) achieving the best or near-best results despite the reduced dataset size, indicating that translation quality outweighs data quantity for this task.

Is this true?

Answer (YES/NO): NO